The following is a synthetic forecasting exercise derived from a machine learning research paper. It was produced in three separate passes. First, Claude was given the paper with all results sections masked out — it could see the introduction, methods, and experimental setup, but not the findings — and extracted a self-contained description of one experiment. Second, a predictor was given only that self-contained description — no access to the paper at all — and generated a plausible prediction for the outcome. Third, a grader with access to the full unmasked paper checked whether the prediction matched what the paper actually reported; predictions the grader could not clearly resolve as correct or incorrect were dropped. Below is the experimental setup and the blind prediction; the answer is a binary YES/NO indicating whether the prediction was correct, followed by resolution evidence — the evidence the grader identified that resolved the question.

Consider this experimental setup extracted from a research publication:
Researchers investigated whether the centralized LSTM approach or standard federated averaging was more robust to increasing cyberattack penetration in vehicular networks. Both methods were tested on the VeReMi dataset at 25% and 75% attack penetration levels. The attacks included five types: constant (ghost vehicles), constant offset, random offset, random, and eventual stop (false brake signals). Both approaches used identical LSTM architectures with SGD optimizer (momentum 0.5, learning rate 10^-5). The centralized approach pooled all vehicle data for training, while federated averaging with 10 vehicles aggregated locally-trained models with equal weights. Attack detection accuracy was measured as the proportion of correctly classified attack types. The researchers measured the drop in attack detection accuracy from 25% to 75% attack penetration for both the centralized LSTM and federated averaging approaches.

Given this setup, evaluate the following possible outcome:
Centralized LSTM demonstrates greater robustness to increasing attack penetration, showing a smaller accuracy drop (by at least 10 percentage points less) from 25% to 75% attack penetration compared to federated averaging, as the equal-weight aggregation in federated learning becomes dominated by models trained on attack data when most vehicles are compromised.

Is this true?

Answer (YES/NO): YES